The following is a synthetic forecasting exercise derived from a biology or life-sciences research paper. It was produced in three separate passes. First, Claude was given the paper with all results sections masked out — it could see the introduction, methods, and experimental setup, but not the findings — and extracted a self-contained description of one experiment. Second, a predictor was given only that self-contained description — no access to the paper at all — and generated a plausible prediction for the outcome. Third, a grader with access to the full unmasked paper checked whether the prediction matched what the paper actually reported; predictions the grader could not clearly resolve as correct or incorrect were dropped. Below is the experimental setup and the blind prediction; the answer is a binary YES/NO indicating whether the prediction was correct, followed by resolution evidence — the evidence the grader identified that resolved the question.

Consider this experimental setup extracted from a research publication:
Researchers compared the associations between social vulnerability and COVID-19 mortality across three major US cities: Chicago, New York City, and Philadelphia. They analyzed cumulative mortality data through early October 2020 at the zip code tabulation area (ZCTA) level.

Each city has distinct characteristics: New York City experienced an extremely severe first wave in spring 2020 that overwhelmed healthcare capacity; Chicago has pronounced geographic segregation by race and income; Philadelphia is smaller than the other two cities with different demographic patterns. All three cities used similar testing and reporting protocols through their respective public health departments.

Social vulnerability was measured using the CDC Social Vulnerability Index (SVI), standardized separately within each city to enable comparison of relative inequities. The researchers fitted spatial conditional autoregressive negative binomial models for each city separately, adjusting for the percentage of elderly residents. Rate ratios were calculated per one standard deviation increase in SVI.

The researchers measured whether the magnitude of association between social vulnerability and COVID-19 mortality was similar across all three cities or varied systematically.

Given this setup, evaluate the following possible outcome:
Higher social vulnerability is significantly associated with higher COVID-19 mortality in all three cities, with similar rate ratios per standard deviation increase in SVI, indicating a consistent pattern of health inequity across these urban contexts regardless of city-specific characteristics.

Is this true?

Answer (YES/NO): YES